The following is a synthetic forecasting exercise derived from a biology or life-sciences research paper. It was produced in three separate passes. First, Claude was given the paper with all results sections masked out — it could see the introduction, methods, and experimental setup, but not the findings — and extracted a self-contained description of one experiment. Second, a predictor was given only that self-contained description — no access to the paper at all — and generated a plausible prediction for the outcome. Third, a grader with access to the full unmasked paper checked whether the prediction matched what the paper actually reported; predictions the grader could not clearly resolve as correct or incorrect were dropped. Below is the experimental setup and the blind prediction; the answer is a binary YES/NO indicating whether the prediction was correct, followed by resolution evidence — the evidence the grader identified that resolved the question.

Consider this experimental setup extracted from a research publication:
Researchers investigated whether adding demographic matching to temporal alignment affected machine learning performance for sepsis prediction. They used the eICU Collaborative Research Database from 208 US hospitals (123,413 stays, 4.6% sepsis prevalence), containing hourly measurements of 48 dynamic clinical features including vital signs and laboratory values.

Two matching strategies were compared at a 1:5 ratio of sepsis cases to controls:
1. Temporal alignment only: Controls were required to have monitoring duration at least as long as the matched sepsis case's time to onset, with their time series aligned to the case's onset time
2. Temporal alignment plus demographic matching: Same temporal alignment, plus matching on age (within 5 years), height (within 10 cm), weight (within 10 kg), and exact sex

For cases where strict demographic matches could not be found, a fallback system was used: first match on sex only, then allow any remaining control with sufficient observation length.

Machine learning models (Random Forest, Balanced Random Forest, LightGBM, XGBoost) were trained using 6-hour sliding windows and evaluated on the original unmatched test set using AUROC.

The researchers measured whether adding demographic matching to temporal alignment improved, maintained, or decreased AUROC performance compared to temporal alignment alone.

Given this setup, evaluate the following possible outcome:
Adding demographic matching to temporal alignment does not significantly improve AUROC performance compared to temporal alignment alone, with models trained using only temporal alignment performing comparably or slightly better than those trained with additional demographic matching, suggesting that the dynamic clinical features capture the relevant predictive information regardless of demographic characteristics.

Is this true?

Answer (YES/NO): YES